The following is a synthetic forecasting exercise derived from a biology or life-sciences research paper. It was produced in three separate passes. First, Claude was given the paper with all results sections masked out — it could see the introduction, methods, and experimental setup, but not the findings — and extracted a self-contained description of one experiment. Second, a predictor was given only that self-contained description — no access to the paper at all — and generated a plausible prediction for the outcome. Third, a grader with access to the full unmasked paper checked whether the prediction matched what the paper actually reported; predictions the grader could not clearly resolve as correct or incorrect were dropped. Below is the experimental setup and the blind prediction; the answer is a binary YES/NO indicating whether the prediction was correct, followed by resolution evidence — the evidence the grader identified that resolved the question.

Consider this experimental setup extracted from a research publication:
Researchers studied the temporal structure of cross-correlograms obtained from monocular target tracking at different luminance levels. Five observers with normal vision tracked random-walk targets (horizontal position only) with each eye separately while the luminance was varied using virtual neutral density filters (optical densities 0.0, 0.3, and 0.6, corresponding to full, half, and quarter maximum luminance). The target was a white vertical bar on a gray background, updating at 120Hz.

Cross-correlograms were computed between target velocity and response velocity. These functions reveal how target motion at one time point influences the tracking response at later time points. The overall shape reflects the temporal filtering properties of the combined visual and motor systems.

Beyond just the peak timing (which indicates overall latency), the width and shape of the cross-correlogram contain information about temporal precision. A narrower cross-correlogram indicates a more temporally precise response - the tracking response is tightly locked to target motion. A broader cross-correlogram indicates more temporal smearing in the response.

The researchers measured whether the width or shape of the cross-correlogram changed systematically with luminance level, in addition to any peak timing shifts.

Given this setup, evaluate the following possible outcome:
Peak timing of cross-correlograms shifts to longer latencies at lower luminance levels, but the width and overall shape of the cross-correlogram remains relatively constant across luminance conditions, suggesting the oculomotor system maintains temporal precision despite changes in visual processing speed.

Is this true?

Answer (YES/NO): YES